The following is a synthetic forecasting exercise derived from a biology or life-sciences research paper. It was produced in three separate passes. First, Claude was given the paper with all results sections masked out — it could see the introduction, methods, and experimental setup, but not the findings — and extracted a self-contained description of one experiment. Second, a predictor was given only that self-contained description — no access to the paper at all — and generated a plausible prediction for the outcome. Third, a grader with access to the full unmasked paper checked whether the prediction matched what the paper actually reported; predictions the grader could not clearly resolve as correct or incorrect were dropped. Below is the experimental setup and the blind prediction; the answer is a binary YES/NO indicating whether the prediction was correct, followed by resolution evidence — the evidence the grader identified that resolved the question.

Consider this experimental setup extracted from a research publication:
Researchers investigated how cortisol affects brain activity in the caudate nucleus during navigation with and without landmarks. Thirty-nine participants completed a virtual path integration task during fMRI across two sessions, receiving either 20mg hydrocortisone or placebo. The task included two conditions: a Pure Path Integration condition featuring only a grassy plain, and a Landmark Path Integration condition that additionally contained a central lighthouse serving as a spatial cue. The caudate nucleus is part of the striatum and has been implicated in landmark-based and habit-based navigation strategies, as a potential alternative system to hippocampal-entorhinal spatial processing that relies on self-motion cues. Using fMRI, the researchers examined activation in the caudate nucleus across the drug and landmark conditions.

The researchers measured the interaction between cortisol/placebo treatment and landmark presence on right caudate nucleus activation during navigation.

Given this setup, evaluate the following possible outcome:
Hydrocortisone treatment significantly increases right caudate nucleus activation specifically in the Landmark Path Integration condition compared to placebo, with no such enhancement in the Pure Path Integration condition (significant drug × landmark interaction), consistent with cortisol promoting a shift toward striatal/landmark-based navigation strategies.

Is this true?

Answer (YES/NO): YES